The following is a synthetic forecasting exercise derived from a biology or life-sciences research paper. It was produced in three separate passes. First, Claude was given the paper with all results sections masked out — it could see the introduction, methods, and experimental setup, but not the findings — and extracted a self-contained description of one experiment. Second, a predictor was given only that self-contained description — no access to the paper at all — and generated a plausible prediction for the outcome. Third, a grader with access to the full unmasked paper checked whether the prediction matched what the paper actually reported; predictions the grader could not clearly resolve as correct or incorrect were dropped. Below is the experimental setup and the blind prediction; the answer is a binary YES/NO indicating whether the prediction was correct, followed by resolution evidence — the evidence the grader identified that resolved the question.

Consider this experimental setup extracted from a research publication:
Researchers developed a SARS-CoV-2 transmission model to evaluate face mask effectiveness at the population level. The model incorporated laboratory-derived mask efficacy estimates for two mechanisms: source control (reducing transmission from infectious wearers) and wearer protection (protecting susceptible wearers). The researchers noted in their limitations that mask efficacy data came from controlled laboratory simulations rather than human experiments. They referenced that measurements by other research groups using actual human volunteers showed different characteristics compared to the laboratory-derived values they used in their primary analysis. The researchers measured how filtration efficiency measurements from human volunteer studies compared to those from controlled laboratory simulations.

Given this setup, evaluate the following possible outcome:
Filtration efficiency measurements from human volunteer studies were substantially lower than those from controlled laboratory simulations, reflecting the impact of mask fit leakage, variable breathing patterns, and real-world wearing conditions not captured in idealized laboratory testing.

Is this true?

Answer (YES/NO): NO